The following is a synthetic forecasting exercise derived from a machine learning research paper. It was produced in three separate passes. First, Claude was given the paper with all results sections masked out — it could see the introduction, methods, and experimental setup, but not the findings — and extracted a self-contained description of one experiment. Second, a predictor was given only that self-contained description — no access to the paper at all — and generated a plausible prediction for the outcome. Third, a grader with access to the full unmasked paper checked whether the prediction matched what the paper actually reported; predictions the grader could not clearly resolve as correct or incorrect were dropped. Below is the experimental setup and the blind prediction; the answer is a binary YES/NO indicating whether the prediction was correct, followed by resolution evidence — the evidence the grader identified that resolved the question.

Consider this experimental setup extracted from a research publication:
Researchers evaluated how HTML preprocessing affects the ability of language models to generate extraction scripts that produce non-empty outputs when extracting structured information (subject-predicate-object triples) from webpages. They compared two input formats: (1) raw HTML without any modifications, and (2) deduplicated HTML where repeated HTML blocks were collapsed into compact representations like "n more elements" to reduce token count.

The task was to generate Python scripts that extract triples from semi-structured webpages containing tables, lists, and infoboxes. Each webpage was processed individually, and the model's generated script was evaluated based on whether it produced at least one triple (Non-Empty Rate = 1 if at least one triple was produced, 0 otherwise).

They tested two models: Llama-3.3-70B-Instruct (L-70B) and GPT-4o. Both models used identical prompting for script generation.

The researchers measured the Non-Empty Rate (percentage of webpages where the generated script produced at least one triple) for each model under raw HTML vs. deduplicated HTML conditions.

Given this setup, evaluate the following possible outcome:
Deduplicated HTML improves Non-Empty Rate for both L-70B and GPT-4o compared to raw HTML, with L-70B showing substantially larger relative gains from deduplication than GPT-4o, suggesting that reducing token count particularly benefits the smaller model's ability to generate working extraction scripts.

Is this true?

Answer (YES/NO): NO